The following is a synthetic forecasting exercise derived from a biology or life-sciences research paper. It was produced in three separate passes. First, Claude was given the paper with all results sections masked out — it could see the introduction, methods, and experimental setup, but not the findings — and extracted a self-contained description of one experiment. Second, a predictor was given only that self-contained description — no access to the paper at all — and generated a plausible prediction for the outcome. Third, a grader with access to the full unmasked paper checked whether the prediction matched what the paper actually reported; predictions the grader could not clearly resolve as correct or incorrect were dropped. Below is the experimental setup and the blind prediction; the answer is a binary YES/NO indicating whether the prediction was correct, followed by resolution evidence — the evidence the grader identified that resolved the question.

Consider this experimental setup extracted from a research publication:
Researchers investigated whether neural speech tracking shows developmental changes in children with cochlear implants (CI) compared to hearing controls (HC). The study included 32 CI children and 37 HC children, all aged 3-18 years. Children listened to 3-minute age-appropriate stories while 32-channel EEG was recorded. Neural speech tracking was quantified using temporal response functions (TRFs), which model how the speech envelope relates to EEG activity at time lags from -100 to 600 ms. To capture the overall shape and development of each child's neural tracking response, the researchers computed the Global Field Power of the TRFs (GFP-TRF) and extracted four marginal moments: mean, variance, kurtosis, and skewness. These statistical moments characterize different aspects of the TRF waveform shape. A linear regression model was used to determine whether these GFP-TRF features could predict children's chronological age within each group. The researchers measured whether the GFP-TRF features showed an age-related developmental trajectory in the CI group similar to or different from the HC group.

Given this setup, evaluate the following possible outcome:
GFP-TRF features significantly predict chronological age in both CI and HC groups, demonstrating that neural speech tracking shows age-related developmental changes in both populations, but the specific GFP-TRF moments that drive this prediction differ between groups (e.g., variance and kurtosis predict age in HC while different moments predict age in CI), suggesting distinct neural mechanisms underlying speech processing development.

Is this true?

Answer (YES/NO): NO